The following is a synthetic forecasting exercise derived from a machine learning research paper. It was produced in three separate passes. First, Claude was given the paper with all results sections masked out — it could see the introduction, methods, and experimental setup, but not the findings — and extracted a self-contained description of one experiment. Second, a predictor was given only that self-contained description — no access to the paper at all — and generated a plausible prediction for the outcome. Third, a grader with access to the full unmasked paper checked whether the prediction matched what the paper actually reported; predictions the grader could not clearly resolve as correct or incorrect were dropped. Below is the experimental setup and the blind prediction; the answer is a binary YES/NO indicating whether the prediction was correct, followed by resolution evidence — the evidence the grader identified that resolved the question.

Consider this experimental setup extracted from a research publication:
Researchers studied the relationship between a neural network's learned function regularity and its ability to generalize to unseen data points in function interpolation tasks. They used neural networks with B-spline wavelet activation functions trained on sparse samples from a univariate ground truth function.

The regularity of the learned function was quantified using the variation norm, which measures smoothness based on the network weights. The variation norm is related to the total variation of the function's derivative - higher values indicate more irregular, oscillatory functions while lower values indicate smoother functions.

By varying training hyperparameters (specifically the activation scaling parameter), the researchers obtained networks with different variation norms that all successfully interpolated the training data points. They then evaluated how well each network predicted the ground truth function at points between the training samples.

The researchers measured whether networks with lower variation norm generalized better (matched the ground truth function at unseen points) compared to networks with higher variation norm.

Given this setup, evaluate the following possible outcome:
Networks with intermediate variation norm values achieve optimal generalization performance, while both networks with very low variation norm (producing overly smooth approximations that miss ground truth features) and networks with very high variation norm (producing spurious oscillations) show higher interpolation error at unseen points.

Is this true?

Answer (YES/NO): NO